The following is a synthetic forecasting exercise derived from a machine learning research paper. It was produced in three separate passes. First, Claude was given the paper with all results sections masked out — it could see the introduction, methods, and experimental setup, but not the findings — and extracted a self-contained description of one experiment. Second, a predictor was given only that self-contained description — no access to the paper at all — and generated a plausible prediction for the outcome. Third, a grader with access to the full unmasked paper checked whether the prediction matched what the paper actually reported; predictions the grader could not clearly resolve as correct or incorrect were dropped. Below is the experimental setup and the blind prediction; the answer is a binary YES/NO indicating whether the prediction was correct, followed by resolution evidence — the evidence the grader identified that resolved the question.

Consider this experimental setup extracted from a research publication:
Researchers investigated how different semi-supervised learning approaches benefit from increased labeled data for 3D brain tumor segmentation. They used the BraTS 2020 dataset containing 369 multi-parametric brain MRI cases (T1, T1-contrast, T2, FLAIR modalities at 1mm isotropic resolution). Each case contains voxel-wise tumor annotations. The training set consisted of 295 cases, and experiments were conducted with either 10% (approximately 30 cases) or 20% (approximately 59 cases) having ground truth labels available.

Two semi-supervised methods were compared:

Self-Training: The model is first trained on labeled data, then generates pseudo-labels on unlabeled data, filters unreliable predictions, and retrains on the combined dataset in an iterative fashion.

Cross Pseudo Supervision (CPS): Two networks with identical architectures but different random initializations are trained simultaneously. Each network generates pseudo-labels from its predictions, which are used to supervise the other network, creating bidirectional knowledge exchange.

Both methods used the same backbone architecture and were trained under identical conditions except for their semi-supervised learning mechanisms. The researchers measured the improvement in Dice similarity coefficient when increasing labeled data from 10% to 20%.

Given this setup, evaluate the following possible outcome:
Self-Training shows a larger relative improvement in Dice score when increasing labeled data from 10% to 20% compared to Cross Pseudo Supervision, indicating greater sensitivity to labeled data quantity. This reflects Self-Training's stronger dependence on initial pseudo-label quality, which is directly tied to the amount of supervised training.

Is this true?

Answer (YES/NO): YES